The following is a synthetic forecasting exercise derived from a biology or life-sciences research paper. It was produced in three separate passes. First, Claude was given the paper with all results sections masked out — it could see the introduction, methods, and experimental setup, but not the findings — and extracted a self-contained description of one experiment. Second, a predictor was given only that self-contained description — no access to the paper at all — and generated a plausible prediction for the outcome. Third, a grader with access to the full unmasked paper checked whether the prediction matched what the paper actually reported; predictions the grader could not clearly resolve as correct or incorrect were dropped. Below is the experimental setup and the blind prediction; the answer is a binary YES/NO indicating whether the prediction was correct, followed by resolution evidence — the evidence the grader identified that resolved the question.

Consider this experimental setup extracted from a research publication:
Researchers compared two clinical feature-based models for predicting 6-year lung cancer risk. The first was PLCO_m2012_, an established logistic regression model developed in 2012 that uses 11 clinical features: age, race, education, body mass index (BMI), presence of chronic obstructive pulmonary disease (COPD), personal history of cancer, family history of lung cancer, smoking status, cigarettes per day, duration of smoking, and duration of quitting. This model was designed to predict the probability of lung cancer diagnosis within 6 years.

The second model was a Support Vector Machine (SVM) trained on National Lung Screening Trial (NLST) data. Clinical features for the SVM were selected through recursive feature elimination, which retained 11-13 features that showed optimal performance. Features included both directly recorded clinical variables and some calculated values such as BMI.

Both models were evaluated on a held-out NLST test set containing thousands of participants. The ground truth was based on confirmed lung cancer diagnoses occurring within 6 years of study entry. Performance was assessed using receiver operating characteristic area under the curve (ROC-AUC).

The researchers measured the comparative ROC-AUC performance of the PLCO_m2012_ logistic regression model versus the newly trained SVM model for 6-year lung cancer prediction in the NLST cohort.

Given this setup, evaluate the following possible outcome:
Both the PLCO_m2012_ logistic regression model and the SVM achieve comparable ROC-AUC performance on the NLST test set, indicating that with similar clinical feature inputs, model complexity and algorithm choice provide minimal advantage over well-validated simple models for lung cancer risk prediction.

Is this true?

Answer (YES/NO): YES